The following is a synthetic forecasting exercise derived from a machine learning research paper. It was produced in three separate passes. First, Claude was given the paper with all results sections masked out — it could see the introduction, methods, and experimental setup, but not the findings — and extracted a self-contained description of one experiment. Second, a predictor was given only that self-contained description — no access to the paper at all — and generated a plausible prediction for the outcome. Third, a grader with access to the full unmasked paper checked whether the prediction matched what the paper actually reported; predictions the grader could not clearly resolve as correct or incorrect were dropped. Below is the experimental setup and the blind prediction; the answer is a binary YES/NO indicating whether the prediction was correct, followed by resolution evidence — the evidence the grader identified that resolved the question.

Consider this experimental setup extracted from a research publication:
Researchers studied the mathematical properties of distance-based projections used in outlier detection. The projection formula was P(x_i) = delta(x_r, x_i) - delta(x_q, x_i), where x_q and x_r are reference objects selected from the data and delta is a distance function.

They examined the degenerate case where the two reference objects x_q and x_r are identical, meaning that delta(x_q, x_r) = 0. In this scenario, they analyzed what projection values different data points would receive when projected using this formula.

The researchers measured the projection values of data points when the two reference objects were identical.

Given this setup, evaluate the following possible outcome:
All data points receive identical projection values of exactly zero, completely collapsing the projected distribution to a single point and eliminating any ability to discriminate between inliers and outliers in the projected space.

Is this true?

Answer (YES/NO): YES